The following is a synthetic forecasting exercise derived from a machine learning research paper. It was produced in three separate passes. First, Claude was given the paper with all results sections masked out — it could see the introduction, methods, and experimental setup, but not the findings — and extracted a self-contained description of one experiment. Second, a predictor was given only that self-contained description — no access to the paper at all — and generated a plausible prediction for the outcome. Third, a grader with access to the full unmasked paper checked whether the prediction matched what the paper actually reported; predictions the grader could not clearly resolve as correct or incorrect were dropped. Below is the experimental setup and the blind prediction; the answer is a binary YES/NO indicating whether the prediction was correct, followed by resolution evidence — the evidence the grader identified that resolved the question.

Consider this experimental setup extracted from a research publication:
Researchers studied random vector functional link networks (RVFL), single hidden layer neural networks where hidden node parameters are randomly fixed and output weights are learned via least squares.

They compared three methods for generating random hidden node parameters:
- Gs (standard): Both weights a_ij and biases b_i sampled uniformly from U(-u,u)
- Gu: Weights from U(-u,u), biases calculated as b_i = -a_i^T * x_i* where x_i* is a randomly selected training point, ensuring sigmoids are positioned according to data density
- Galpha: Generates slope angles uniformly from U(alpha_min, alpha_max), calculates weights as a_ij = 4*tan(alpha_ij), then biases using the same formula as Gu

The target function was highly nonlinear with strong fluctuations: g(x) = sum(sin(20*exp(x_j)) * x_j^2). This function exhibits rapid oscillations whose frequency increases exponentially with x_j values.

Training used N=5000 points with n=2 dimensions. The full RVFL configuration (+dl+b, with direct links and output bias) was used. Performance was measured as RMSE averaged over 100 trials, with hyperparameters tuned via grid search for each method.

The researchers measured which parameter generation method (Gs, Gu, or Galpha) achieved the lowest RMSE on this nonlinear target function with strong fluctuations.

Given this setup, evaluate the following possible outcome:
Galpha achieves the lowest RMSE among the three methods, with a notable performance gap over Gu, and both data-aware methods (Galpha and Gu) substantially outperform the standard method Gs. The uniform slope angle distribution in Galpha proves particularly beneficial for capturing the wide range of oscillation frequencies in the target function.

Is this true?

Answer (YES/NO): NO